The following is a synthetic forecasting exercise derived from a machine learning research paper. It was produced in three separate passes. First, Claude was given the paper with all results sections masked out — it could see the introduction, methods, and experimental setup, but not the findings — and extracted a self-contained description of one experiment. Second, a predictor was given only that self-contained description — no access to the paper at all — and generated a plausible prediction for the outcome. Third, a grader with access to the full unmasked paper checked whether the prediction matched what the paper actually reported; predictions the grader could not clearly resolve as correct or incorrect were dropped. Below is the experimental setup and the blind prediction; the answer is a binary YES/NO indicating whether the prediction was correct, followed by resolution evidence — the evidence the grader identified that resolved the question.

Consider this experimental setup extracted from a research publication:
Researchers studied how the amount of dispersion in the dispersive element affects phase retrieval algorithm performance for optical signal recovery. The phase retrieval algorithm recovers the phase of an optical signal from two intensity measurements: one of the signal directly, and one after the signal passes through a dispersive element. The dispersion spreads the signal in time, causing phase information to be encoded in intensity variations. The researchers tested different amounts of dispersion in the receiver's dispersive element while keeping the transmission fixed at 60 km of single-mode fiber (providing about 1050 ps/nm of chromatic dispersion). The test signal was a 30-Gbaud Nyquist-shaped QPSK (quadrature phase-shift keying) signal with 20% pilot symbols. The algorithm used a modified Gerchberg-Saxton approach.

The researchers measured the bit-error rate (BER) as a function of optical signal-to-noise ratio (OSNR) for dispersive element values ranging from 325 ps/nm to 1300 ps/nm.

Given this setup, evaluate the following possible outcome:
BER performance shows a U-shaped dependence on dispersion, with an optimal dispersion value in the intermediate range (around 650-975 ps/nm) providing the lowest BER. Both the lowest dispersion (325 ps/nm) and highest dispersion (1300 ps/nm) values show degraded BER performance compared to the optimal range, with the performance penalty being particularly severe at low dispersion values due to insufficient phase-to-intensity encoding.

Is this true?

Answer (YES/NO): NO